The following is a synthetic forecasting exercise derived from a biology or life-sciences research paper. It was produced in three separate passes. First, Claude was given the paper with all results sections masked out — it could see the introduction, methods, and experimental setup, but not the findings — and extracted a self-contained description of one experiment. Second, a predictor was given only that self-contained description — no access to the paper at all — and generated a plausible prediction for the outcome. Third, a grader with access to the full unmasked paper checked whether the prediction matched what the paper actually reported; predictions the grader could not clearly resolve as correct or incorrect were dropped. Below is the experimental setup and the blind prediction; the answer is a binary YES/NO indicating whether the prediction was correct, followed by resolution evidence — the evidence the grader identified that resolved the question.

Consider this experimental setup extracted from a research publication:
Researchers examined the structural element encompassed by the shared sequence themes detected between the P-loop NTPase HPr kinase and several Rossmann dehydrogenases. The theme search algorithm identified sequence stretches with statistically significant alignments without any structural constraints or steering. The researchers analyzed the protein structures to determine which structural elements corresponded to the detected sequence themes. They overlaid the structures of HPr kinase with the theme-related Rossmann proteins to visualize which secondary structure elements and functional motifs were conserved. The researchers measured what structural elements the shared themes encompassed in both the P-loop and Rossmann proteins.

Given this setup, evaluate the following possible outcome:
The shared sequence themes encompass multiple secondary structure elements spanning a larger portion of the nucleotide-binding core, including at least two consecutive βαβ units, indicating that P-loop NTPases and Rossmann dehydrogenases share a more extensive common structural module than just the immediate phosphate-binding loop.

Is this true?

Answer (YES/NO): NO